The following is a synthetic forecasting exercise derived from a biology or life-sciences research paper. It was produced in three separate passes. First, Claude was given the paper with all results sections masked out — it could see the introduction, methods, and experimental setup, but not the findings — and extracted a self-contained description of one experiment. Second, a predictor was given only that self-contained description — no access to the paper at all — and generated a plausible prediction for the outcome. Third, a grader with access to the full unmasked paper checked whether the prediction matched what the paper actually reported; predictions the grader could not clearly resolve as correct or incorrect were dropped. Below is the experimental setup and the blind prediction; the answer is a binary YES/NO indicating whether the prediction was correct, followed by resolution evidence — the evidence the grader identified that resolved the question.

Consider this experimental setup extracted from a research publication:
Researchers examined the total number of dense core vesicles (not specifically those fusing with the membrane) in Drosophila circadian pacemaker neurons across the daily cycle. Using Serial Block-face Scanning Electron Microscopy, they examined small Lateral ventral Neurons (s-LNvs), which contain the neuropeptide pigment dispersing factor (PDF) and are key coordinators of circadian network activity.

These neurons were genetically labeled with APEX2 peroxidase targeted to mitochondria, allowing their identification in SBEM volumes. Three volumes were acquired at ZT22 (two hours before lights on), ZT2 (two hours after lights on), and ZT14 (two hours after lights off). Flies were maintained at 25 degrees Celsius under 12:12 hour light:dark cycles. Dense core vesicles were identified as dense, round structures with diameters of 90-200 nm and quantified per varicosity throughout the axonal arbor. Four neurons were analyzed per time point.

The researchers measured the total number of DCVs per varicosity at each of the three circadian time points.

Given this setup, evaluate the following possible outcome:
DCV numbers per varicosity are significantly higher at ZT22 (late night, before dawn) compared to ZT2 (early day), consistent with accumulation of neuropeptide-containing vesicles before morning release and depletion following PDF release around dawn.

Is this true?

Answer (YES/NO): NO